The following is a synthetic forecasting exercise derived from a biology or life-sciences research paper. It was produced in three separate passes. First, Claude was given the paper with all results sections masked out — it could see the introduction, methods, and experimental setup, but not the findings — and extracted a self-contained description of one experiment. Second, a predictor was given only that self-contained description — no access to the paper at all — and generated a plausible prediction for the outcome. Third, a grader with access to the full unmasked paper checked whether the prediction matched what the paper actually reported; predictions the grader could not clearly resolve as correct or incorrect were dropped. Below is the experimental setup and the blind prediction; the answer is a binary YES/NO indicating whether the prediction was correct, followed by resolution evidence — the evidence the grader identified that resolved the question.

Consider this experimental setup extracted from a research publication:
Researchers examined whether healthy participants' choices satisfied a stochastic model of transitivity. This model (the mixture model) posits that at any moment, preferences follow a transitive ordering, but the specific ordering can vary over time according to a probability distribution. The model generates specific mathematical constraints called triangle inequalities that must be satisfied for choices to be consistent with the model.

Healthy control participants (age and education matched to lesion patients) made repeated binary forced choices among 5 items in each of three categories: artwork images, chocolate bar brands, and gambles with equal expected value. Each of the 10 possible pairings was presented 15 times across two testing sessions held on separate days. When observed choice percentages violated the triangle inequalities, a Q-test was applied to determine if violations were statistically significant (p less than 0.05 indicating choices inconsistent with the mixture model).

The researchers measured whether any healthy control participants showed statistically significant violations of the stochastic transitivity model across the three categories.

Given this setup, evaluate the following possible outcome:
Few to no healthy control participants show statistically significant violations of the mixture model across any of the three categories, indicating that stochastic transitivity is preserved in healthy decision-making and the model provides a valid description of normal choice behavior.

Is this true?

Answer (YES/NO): YES